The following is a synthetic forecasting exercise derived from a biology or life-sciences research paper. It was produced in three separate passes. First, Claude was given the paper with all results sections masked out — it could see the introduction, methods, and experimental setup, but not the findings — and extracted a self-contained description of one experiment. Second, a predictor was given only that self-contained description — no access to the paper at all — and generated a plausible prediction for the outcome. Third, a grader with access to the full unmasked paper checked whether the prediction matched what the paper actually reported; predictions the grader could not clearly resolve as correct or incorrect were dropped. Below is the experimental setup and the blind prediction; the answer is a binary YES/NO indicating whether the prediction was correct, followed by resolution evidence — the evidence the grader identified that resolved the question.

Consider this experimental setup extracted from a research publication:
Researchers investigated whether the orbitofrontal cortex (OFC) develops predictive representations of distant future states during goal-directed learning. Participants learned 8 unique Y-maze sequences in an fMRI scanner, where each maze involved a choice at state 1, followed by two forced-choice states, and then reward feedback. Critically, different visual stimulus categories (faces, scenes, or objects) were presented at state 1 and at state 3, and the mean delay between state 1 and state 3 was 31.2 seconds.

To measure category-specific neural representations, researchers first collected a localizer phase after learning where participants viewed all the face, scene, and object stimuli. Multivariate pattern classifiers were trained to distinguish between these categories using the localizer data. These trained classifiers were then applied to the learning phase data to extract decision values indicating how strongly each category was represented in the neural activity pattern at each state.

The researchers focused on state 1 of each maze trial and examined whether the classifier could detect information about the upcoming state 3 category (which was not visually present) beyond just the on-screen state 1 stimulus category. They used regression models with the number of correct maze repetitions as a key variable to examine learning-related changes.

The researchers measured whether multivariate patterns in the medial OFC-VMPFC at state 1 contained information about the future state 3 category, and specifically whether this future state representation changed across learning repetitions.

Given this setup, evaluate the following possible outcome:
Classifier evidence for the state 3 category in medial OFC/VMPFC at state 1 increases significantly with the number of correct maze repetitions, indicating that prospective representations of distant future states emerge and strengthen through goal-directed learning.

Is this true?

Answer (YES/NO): YES